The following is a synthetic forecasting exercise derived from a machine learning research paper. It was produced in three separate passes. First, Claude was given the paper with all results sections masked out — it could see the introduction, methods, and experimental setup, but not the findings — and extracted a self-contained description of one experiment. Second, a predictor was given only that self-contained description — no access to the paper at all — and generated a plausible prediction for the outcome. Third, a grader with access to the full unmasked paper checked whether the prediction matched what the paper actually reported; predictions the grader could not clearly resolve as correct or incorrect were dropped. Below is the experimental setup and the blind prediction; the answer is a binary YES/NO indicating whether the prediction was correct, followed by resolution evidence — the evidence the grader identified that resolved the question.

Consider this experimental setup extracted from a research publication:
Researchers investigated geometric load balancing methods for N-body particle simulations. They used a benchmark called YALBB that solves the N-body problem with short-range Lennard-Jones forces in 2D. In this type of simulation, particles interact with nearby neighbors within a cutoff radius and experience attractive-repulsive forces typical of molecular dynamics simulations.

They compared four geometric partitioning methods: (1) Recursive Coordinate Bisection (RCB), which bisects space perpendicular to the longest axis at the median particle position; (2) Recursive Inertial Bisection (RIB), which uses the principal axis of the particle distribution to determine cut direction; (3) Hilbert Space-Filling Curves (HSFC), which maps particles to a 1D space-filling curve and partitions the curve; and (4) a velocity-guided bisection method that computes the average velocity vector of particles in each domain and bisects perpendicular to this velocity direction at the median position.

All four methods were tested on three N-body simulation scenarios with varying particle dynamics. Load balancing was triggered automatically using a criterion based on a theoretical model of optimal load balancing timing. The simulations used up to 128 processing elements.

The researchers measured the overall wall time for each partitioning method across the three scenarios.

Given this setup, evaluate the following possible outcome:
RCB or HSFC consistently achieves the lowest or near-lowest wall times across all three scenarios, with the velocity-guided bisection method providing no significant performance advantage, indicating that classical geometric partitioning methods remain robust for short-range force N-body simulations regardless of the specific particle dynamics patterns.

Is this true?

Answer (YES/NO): NO